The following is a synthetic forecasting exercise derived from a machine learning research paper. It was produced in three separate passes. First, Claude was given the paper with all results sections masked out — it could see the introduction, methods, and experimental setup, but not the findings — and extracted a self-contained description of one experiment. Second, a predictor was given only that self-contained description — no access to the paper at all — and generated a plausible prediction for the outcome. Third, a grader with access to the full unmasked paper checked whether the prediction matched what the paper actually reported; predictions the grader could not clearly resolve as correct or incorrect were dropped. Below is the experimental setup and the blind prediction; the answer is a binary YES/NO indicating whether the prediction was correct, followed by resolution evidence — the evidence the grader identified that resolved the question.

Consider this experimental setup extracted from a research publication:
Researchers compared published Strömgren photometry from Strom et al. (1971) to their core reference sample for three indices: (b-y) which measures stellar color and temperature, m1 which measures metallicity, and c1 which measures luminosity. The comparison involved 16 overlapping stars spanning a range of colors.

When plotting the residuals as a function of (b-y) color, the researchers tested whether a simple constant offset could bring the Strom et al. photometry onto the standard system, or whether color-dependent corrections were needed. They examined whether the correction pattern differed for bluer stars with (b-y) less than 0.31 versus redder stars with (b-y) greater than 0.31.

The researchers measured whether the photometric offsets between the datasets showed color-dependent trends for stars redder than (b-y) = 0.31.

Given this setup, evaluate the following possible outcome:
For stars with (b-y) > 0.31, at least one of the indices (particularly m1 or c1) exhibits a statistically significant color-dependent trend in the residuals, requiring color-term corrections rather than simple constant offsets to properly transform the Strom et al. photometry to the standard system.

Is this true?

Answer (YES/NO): YES